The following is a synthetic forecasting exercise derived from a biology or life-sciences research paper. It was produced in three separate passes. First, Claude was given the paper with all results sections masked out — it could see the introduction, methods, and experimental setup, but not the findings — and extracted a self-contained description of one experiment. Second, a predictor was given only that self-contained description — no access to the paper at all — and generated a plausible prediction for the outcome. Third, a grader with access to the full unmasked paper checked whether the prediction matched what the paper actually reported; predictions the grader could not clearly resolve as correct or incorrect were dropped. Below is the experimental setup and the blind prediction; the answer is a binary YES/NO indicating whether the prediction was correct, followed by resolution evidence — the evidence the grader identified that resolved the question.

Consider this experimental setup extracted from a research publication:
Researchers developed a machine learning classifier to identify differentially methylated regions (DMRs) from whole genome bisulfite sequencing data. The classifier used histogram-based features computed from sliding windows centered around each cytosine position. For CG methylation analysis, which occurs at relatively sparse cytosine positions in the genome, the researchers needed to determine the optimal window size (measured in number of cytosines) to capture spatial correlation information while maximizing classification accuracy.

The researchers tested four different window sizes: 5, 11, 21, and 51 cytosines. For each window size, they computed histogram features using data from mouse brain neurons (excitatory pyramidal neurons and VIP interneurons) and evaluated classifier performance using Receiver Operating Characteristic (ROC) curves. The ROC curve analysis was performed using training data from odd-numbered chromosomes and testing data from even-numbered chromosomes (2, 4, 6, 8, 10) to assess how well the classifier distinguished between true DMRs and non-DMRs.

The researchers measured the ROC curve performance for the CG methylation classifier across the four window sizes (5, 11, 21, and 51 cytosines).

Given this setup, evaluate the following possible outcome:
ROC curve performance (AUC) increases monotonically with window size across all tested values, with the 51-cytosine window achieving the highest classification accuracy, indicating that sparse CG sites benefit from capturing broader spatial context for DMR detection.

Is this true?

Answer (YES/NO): NO